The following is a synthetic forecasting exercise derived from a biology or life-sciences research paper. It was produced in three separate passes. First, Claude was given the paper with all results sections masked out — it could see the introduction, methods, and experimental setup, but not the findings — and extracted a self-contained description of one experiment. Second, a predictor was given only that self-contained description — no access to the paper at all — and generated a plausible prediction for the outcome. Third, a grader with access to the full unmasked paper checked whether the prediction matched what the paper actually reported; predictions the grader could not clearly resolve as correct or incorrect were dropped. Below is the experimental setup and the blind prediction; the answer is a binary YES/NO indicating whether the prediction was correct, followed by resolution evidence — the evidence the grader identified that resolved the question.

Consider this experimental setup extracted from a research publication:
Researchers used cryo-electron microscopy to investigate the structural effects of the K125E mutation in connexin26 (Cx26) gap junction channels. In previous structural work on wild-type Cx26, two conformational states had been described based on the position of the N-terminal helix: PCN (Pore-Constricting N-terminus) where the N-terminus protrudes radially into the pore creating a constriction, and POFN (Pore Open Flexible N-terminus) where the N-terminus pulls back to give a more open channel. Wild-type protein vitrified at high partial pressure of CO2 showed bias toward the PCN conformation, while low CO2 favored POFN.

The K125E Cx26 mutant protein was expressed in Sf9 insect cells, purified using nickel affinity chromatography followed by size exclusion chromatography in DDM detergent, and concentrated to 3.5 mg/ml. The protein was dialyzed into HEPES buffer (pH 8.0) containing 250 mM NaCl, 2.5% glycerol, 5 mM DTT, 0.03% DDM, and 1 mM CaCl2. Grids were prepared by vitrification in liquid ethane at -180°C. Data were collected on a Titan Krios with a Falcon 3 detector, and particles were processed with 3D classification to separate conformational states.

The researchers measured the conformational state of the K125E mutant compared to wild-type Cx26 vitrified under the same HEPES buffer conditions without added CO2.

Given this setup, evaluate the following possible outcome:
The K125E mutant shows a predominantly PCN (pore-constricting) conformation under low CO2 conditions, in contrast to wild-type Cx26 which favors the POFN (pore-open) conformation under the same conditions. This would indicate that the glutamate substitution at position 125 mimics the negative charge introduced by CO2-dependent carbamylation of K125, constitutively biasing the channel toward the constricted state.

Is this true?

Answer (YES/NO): YES